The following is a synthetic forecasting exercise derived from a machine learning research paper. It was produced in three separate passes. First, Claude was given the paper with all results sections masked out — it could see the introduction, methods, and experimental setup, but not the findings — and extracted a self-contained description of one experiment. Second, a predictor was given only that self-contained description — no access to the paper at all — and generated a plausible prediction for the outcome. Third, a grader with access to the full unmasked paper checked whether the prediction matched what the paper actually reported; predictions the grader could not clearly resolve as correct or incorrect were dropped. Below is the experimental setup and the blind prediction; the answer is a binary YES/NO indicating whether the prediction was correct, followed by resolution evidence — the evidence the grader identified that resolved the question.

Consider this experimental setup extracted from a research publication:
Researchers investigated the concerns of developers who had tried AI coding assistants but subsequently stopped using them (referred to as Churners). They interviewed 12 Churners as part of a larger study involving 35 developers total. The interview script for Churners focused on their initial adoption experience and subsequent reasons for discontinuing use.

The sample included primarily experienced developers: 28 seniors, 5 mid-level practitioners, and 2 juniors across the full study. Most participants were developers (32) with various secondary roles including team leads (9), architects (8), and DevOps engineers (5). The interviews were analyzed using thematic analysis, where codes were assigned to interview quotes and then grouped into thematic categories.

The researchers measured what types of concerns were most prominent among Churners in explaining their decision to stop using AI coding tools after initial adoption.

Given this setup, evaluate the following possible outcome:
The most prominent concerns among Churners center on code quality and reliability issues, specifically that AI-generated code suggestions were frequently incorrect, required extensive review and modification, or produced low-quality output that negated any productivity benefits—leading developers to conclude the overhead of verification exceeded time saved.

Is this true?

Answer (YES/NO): NO